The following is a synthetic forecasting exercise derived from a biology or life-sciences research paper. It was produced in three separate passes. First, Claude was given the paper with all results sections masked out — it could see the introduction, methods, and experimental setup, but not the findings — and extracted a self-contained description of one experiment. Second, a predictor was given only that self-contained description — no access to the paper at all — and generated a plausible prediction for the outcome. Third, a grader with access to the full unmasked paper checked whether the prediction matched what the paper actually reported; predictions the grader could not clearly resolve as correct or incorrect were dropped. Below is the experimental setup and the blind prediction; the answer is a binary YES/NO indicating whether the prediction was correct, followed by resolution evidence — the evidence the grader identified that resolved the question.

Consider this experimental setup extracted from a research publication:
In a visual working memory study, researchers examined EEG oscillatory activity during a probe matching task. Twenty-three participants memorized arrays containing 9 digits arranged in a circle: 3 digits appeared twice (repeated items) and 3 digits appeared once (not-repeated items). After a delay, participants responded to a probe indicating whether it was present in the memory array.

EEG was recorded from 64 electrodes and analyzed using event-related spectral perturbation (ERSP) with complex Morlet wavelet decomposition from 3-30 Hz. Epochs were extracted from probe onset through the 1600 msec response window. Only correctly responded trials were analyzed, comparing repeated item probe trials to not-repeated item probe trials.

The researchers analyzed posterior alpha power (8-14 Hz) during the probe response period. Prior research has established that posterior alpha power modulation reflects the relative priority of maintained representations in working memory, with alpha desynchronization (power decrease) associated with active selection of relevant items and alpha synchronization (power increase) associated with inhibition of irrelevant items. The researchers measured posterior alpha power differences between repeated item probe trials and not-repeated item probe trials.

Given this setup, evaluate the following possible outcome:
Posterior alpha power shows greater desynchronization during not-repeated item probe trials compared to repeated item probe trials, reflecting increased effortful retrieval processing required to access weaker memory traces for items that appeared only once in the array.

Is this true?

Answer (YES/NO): NO